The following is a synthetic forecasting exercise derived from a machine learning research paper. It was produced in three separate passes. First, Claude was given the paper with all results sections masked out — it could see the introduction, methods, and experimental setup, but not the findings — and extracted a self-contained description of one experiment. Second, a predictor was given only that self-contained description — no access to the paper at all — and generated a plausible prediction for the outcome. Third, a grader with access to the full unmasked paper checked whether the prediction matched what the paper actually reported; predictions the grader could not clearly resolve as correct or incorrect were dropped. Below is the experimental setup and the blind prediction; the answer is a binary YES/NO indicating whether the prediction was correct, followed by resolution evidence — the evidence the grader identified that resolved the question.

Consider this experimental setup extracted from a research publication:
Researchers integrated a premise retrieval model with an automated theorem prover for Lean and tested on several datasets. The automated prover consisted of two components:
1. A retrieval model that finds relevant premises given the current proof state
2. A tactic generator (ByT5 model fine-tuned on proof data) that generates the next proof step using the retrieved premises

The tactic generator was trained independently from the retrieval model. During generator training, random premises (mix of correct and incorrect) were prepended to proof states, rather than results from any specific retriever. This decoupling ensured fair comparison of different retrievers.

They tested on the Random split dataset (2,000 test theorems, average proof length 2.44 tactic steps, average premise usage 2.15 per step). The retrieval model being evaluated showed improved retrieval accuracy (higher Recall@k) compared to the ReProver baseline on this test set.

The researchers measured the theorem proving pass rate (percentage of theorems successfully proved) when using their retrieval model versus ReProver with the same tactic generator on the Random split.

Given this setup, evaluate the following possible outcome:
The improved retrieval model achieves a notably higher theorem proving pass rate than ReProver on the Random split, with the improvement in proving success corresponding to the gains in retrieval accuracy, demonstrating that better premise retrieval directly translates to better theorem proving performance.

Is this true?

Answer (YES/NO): NO